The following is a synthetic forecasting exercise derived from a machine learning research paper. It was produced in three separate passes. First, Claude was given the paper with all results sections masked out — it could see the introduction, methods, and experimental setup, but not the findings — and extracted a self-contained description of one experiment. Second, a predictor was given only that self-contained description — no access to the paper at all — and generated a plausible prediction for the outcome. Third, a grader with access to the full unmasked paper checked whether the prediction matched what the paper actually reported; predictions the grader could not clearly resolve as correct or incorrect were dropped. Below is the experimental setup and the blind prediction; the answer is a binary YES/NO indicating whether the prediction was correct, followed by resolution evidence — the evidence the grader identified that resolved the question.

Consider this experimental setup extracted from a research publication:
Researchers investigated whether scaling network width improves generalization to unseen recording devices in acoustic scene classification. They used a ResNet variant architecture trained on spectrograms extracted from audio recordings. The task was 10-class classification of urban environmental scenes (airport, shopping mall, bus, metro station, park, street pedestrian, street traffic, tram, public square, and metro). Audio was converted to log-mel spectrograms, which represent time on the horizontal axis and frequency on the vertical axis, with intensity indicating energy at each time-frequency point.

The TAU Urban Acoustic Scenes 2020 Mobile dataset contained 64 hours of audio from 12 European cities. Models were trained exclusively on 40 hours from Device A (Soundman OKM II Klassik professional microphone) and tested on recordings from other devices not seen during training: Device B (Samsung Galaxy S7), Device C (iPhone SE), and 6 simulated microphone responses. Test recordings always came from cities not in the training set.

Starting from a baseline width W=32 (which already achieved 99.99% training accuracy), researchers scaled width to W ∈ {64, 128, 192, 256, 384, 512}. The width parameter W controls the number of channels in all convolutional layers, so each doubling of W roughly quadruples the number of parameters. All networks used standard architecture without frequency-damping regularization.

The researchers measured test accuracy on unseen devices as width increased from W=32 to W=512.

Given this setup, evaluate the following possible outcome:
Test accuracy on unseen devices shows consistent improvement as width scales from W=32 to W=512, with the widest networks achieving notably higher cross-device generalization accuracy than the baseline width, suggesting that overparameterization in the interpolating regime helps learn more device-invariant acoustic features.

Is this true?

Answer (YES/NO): YES